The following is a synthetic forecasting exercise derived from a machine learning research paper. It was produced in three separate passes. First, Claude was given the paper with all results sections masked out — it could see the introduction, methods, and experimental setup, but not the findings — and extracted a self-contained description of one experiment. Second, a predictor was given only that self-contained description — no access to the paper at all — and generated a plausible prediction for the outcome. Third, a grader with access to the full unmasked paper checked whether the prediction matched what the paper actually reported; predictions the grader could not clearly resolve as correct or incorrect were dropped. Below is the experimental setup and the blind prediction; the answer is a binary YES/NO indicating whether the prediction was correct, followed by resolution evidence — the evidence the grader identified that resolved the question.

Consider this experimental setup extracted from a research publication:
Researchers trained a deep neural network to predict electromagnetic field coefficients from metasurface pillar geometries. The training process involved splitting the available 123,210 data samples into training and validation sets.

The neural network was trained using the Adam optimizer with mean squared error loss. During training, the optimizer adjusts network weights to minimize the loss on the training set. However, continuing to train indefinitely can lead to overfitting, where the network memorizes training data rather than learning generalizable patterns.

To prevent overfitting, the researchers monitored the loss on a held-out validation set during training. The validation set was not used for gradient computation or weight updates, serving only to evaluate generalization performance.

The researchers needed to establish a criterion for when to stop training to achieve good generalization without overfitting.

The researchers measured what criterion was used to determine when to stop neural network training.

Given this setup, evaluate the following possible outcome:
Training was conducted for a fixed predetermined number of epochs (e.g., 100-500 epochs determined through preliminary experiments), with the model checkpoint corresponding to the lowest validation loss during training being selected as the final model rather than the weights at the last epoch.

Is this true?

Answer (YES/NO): NO